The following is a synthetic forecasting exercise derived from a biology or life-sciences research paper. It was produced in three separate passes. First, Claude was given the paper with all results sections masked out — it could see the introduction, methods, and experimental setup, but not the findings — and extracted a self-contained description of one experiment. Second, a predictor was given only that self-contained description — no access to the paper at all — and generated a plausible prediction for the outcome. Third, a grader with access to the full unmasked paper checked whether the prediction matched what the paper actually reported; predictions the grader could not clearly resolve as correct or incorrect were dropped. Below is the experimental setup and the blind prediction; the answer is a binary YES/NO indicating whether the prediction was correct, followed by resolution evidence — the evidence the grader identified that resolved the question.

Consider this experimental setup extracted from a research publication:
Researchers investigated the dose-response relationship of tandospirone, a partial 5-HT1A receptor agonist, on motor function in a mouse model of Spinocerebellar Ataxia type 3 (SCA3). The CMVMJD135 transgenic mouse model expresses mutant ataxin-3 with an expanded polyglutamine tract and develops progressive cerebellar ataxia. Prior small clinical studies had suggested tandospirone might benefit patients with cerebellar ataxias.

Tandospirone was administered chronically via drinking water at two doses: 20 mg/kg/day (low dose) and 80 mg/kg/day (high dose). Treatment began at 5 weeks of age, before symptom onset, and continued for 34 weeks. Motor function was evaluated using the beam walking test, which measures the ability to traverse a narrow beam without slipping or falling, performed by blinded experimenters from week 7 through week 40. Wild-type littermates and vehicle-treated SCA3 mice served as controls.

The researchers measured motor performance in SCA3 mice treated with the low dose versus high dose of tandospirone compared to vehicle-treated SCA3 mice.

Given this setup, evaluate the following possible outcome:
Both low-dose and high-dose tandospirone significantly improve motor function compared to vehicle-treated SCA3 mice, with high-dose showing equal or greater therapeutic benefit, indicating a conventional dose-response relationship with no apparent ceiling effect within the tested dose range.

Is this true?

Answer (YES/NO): NO